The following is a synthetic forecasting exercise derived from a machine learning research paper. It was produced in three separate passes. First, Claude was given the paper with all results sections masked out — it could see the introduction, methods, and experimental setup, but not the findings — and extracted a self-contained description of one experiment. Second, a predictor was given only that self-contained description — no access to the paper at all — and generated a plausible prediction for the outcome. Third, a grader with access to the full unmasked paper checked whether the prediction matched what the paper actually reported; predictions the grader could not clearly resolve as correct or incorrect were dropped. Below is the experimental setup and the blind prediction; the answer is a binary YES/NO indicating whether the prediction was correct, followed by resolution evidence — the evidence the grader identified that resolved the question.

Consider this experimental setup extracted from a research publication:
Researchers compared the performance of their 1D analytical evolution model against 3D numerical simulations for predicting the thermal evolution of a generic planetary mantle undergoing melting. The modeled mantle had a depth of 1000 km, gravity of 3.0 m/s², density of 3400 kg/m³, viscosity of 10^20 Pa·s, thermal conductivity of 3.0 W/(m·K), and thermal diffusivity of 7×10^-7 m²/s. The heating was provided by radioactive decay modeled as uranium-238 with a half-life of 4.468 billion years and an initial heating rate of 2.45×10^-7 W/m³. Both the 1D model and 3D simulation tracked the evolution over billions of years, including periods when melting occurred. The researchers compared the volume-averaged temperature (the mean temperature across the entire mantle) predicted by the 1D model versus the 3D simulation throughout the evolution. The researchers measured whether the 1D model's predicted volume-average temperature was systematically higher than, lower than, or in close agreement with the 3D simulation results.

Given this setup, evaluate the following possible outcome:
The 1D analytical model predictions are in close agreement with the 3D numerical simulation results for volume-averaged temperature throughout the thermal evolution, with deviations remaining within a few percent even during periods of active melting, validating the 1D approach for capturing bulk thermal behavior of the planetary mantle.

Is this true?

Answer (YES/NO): NO